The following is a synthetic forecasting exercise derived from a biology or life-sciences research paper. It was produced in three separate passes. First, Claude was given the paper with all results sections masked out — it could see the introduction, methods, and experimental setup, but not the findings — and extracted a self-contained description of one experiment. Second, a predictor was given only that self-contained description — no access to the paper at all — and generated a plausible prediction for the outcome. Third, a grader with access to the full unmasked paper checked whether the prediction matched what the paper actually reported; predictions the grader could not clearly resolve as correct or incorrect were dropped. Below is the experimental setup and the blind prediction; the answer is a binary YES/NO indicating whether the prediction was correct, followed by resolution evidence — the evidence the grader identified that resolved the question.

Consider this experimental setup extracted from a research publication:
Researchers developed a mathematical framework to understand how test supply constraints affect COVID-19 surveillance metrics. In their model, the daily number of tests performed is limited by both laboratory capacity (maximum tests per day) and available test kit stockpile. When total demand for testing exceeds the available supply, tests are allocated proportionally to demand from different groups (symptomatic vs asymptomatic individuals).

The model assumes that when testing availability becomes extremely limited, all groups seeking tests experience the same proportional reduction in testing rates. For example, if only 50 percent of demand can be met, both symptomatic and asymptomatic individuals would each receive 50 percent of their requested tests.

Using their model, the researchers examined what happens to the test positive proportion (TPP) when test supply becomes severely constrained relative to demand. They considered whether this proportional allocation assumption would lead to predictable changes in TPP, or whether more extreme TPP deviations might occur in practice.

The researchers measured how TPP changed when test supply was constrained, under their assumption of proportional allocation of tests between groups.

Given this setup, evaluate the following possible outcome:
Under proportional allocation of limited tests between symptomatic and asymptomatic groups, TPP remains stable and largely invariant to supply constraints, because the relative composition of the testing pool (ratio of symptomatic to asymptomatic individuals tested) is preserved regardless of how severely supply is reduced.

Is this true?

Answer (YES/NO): YES